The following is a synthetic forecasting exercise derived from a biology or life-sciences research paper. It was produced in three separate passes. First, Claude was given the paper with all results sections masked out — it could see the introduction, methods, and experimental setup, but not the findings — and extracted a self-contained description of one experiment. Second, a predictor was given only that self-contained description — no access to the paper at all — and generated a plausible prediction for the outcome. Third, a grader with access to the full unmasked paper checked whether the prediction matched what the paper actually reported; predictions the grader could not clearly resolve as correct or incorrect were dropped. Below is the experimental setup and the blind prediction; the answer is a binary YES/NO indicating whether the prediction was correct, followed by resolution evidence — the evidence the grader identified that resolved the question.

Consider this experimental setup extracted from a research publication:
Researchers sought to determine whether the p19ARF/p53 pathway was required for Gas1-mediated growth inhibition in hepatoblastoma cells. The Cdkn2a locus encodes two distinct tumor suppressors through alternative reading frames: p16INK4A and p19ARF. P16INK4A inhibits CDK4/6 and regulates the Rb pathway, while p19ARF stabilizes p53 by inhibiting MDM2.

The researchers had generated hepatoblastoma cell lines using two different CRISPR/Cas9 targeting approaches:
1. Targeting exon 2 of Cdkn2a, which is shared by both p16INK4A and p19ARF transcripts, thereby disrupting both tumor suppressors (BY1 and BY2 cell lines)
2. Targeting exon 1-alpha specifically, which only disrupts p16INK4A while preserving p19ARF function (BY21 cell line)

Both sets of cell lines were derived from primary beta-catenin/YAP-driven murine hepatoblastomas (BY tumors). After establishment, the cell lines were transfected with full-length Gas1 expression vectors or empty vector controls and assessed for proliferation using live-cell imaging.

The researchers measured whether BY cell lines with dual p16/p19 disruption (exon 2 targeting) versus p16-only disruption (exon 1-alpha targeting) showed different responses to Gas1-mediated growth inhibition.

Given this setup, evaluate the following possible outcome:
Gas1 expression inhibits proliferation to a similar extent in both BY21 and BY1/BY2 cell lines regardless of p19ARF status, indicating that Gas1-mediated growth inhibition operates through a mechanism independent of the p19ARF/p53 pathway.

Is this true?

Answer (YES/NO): YES